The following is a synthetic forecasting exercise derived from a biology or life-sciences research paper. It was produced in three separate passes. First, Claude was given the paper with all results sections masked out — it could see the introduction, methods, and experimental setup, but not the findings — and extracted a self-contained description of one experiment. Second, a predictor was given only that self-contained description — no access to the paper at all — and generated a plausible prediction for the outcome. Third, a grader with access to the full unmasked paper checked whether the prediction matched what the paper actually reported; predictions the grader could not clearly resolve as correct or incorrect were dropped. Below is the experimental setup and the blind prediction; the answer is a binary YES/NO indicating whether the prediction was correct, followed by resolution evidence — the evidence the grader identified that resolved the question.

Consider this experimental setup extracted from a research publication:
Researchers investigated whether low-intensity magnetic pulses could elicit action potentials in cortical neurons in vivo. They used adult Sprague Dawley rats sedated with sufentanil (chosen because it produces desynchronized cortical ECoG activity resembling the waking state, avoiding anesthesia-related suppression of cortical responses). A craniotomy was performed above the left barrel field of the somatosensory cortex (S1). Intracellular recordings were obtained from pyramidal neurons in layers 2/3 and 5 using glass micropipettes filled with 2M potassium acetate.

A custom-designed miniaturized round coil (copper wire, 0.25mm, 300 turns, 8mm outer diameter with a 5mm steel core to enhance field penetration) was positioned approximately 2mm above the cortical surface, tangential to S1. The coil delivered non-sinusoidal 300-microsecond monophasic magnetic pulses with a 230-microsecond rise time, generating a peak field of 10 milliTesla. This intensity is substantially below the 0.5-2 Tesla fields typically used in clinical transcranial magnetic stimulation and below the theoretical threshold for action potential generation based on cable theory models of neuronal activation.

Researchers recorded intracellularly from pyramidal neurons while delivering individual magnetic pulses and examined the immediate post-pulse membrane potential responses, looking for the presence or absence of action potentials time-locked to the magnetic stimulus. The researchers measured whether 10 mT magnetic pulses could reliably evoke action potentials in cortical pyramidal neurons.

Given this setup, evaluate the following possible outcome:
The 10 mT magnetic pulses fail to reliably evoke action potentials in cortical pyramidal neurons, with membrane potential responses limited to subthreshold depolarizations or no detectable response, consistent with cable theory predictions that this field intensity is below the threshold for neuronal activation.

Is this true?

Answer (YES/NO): NO